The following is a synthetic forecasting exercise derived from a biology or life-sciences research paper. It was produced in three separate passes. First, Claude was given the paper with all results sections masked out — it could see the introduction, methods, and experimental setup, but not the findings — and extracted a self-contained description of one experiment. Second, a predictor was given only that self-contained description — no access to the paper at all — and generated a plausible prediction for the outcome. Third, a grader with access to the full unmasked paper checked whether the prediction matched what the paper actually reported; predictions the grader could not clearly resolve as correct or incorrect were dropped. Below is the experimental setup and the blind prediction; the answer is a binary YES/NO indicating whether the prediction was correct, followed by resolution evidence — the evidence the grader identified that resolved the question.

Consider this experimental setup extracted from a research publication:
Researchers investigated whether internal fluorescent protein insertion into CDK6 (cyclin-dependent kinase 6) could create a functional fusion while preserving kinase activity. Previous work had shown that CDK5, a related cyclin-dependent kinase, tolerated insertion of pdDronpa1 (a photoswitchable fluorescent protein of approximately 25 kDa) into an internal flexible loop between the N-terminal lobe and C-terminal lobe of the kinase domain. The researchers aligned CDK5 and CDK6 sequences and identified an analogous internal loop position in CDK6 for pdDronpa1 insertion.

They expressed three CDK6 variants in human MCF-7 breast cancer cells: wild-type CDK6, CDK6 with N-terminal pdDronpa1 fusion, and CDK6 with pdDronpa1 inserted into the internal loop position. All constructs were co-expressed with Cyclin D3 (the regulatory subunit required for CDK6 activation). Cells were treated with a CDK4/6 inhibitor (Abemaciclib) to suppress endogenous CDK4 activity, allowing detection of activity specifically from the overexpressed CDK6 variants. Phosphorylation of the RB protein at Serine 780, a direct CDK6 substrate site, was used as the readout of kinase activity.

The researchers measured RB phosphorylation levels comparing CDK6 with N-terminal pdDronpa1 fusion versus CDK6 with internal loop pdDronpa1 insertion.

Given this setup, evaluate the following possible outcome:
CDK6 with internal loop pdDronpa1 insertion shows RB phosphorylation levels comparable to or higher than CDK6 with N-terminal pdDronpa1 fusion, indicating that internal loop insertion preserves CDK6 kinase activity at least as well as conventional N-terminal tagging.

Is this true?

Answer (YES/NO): NO